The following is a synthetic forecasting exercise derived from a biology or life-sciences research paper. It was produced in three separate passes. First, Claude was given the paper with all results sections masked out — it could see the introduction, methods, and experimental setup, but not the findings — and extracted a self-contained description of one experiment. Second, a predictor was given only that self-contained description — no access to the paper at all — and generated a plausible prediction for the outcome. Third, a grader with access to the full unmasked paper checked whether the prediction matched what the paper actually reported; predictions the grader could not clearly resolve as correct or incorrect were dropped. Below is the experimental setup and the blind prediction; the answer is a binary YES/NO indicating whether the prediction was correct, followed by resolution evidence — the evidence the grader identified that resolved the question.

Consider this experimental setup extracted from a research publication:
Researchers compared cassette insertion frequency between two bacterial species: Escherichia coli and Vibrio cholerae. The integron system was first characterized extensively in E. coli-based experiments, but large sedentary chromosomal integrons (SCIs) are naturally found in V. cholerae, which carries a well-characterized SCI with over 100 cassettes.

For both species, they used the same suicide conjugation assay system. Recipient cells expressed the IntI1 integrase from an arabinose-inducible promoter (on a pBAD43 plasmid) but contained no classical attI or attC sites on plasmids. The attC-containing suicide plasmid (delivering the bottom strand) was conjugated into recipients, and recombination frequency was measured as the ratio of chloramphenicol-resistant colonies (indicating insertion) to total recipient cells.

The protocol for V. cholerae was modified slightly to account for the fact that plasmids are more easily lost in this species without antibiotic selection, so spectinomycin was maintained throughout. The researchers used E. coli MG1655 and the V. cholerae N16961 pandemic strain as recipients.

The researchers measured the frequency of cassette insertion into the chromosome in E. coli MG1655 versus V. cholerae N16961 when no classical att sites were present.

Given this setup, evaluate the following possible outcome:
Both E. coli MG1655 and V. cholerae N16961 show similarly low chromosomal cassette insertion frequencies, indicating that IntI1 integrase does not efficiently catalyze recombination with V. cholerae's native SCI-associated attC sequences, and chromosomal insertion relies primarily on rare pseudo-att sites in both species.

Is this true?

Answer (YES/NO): NO